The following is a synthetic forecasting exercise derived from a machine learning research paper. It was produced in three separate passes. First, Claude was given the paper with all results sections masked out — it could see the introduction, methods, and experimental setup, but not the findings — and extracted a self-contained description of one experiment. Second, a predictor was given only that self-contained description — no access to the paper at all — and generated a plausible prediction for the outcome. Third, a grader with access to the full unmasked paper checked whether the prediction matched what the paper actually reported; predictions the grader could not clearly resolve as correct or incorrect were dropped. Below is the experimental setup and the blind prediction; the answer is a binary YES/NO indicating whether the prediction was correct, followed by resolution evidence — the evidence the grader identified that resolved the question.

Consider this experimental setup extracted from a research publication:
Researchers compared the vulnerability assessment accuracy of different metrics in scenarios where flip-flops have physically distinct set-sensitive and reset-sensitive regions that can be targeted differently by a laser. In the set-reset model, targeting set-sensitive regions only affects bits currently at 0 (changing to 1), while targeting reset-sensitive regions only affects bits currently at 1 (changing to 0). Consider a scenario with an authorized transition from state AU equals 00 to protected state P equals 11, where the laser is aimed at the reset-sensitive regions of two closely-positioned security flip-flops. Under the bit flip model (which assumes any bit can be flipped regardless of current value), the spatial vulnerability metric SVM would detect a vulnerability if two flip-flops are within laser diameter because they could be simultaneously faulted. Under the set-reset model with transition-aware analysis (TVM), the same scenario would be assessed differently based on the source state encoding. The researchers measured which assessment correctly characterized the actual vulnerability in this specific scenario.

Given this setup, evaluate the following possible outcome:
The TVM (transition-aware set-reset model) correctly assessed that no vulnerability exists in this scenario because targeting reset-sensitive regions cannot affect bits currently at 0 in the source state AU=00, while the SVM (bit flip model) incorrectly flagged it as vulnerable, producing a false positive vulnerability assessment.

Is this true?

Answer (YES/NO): YES